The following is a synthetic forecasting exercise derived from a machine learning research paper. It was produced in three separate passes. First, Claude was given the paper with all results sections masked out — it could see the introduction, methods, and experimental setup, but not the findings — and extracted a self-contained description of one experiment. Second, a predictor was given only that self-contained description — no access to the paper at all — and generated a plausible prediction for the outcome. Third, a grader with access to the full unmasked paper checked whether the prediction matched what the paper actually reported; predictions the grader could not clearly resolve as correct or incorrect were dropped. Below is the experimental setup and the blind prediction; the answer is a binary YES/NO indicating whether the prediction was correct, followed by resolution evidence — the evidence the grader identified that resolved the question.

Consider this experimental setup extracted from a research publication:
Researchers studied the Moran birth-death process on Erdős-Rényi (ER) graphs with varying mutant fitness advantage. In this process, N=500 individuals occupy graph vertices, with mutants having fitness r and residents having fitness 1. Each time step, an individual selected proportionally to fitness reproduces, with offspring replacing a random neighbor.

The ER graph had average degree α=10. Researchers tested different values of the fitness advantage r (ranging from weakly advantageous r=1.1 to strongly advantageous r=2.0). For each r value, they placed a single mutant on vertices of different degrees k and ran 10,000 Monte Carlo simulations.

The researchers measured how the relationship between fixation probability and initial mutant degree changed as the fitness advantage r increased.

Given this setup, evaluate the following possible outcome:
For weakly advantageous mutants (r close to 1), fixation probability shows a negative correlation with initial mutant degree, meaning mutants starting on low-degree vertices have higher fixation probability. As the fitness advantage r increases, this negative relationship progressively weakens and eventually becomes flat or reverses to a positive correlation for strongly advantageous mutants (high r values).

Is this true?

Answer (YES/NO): NO